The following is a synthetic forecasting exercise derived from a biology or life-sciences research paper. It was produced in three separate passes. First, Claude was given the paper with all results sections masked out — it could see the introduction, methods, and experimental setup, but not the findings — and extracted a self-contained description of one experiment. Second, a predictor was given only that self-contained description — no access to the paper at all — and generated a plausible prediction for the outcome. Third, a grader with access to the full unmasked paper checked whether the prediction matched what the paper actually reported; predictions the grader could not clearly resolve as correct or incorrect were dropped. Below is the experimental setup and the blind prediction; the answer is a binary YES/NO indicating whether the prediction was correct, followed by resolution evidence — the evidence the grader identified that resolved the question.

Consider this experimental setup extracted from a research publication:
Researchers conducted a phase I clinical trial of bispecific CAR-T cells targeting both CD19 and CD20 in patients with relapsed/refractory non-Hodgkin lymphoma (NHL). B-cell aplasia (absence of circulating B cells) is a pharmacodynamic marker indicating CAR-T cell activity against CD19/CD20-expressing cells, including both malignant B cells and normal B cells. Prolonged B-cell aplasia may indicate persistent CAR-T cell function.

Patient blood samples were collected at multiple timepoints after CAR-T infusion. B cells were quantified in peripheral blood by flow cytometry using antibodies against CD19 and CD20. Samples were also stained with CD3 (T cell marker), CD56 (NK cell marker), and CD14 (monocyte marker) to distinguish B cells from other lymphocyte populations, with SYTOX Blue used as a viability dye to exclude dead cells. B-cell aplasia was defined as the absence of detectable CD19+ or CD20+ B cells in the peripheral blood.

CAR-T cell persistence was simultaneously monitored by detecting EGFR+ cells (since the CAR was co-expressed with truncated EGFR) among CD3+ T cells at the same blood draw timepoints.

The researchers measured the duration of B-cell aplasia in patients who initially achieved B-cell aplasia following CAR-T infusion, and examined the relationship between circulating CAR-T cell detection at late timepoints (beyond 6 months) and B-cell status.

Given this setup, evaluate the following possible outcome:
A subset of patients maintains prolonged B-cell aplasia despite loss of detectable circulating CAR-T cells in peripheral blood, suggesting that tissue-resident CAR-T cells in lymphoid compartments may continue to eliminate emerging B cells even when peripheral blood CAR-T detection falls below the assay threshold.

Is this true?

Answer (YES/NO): YES